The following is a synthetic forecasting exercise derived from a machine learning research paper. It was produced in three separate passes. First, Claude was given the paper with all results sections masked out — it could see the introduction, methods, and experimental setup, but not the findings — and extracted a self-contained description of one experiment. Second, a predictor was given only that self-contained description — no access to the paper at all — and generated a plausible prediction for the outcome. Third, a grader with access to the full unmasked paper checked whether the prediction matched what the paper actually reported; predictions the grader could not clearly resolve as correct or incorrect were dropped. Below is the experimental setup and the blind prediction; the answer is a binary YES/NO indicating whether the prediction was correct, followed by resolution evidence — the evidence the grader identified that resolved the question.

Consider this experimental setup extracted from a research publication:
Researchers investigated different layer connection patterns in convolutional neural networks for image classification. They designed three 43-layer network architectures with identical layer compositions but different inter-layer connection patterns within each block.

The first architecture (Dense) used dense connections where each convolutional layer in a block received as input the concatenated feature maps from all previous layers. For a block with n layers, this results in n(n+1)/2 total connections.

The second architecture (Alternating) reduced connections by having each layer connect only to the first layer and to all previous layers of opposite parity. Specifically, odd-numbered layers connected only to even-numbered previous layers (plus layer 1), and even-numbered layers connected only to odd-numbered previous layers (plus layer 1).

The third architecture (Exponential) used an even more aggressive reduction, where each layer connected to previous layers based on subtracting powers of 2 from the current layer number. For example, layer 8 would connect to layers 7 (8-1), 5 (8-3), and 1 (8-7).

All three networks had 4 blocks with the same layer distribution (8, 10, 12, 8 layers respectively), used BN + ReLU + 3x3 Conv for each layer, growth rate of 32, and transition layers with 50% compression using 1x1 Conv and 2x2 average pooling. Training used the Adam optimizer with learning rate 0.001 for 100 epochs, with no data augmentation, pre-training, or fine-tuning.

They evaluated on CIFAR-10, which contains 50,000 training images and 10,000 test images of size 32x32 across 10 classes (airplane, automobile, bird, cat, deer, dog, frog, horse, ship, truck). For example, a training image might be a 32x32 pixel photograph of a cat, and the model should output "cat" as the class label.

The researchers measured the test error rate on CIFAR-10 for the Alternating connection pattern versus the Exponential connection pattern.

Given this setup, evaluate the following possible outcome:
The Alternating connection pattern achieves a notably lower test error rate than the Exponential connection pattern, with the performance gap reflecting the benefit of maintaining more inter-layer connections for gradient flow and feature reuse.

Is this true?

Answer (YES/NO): YES